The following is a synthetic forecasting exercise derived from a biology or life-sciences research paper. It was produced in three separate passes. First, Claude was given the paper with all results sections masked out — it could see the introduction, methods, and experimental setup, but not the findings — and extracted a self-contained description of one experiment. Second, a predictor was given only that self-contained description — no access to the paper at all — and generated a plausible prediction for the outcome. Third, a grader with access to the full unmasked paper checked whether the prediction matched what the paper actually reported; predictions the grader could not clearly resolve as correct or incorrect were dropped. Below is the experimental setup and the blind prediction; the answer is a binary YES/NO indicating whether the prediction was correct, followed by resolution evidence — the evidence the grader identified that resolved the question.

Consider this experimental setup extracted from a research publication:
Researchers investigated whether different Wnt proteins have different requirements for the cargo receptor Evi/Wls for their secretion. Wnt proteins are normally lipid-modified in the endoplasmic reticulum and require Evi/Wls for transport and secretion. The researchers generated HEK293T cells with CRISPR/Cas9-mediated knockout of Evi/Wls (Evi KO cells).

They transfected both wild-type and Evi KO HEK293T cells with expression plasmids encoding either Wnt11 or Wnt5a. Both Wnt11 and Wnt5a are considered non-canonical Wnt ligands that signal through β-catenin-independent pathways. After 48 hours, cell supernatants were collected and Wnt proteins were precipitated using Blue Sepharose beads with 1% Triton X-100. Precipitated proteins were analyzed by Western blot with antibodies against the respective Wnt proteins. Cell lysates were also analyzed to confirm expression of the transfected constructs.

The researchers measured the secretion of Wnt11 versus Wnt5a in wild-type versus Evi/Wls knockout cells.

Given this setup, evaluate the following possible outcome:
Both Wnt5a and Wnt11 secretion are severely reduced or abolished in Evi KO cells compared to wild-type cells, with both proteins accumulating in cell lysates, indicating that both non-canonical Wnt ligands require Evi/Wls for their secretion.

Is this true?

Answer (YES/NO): NO